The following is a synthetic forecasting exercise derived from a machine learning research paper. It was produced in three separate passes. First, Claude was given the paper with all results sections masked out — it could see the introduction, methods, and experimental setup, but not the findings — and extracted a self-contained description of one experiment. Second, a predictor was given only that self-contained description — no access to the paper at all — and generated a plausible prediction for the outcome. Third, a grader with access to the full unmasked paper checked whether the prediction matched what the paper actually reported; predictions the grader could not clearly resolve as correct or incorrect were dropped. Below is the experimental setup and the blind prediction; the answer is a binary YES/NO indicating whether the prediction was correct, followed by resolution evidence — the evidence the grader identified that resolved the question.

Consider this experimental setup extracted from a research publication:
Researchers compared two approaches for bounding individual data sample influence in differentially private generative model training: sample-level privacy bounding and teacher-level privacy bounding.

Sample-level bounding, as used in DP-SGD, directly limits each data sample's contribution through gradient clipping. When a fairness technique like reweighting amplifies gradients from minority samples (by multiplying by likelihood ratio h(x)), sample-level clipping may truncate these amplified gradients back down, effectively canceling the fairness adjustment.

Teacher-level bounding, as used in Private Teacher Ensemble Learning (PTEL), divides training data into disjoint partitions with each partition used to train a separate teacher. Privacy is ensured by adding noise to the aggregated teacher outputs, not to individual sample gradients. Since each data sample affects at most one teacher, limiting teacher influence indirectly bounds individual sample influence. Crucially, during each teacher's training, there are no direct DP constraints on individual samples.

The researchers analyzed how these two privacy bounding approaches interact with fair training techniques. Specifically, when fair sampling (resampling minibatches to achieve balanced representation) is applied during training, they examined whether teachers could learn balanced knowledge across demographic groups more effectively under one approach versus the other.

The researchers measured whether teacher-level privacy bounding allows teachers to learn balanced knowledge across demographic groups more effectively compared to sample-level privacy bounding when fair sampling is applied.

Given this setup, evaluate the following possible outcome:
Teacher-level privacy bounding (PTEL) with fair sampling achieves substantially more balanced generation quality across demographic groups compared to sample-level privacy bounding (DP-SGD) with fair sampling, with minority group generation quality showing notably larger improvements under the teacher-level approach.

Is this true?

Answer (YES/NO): YES